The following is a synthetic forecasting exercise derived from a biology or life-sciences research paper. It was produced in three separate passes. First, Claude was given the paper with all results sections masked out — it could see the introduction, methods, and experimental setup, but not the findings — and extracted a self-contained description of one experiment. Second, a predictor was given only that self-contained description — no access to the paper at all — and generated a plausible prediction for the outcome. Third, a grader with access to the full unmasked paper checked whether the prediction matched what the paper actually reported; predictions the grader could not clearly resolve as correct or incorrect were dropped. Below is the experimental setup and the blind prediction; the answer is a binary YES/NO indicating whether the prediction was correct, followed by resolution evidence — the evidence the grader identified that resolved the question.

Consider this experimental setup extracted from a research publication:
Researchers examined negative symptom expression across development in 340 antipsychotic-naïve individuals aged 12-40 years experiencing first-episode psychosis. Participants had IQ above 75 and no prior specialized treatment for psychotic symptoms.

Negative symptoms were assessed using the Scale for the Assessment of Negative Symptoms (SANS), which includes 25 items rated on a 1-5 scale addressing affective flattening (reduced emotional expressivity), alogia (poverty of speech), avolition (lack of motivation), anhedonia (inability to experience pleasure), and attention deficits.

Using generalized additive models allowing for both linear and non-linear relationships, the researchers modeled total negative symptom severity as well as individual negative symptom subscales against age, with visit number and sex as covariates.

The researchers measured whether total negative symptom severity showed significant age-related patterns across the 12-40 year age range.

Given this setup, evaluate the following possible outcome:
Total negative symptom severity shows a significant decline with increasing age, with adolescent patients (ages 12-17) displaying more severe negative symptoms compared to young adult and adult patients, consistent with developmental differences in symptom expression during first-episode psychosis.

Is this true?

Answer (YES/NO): NO